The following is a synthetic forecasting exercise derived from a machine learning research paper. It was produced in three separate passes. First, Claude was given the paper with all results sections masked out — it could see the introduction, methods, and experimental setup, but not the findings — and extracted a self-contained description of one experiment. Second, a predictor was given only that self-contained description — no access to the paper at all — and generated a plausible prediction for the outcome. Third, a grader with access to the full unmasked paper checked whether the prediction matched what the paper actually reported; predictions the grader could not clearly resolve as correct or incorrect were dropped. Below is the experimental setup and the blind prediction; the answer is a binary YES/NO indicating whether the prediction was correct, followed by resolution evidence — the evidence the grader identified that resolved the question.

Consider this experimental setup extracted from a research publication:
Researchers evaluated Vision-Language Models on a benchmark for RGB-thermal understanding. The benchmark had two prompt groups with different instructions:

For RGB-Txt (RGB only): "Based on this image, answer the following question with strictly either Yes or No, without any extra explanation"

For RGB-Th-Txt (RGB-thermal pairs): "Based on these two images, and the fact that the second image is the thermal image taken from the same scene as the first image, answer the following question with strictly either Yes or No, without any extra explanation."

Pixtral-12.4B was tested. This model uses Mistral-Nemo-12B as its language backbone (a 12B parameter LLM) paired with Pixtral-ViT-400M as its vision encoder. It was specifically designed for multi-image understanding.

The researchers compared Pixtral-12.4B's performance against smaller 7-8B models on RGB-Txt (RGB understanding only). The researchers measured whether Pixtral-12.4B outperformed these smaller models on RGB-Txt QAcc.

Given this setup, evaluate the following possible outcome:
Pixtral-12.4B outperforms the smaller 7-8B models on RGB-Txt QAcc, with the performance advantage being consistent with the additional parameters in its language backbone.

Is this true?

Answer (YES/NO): NO